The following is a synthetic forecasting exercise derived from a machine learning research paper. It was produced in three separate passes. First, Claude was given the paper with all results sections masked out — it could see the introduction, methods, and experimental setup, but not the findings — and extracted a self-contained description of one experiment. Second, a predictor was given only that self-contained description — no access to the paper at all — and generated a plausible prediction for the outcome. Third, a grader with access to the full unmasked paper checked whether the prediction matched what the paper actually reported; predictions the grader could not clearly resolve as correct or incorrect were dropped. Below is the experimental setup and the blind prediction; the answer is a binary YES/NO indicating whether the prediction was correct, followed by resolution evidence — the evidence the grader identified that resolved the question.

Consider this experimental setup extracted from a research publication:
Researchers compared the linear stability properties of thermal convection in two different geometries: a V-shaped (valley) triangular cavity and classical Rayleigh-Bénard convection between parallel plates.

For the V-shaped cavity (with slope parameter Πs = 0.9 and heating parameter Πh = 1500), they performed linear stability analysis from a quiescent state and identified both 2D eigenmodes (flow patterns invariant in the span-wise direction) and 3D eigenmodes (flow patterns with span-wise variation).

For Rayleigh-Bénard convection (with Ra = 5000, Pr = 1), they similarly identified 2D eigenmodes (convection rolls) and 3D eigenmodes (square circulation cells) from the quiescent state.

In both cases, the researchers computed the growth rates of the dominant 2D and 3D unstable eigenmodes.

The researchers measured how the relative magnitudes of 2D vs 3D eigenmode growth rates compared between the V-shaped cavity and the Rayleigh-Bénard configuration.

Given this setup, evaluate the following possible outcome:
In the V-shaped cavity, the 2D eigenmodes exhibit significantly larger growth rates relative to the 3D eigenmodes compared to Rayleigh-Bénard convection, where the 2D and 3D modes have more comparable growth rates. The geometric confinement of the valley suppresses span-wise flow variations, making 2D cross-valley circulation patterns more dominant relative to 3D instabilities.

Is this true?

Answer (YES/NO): NO